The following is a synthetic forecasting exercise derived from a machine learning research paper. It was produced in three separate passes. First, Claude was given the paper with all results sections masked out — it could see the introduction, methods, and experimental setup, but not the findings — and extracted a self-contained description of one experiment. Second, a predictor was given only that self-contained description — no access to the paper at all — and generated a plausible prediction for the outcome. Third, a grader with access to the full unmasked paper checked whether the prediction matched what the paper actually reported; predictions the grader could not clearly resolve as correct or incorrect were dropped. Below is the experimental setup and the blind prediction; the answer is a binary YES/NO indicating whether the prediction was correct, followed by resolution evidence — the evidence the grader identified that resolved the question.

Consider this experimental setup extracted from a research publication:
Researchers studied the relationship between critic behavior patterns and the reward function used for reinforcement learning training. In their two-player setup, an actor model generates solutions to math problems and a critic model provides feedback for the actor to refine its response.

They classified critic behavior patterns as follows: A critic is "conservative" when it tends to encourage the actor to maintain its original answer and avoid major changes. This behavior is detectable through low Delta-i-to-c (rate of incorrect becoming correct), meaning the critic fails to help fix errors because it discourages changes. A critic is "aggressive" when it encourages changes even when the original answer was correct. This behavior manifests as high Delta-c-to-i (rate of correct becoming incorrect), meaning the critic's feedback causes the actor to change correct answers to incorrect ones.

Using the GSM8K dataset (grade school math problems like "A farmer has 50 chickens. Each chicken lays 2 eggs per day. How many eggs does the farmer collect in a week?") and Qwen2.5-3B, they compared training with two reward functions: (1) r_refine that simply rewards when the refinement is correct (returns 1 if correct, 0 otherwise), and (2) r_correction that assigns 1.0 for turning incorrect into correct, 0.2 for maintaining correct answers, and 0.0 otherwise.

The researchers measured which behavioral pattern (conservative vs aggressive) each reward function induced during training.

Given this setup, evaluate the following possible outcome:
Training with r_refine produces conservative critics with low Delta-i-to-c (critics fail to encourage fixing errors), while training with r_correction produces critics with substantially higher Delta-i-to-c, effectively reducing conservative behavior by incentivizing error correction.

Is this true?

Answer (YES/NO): NO